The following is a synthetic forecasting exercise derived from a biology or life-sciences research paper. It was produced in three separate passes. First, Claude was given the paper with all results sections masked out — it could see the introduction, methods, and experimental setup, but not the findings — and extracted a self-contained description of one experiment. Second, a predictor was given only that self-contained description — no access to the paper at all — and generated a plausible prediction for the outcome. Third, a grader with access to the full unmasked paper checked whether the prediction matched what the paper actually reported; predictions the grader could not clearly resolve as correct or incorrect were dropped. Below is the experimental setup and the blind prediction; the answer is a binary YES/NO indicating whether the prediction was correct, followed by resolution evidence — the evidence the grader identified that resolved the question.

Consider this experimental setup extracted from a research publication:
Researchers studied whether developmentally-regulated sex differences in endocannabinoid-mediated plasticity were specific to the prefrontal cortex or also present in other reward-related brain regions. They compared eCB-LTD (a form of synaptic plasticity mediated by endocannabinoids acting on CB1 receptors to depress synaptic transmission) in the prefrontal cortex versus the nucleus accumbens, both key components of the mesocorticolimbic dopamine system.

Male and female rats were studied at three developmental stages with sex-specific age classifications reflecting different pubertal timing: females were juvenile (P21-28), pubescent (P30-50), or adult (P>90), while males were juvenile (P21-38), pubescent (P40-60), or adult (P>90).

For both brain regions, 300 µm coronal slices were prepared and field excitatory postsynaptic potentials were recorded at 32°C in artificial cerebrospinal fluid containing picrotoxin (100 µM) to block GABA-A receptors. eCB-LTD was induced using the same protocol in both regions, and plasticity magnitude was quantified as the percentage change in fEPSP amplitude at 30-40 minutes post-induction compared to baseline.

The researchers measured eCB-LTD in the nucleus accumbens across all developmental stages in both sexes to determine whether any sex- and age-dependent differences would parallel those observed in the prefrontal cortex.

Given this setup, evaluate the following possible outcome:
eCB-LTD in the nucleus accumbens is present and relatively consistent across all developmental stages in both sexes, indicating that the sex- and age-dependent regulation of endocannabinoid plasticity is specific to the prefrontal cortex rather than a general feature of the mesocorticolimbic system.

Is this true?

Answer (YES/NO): YES